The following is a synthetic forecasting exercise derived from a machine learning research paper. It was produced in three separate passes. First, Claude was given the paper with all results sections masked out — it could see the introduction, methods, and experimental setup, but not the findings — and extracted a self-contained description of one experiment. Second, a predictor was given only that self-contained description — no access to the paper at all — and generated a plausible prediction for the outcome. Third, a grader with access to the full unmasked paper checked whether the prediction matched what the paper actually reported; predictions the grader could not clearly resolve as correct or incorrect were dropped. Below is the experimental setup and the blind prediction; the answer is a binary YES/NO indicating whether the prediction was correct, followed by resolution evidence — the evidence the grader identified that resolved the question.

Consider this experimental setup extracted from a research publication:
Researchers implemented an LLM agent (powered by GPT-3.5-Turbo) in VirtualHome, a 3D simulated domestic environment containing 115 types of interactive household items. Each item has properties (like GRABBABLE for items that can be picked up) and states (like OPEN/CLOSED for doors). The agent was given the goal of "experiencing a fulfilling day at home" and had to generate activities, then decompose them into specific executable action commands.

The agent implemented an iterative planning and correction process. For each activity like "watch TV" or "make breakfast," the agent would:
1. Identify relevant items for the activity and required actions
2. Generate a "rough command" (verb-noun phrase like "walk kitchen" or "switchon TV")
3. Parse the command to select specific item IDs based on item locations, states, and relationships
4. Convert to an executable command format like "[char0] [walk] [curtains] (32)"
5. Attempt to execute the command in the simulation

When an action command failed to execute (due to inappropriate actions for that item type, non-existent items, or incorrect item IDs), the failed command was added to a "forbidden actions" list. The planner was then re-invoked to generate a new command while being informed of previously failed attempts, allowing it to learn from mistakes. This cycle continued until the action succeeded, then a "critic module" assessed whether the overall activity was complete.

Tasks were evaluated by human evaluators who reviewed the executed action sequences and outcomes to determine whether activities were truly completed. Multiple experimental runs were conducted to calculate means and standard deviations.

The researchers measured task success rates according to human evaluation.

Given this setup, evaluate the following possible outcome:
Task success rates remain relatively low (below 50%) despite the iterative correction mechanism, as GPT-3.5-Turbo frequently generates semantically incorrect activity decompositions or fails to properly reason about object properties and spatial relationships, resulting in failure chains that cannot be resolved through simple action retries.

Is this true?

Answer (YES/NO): YES